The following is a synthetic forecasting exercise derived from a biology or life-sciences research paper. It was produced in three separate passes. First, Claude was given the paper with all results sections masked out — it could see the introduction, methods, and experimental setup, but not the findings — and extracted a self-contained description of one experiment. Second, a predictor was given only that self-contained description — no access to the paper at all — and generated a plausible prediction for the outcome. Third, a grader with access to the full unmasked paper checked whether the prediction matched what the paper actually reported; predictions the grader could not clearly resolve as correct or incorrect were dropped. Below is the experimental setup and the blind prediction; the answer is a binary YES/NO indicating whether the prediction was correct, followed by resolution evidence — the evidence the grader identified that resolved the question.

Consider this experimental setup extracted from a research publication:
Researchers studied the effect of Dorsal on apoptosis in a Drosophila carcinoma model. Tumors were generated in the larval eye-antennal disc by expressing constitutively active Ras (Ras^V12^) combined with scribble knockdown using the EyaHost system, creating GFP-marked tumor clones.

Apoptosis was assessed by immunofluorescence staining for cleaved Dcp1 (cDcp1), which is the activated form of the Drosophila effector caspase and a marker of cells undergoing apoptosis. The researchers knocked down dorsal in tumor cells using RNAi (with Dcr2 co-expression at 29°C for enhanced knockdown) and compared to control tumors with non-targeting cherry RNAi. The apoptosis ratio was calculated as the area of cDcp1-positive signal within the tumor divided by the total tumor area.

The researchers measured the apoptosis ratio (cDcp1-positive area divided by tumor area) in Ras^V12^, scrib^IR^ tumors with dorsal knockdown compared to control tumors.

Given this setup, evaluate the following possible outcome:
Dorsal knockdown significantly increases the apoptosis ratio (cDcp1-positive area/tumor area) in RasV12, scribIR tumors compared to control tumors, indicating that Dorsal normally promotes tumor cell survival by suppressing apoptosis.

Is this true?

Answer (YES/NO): YES